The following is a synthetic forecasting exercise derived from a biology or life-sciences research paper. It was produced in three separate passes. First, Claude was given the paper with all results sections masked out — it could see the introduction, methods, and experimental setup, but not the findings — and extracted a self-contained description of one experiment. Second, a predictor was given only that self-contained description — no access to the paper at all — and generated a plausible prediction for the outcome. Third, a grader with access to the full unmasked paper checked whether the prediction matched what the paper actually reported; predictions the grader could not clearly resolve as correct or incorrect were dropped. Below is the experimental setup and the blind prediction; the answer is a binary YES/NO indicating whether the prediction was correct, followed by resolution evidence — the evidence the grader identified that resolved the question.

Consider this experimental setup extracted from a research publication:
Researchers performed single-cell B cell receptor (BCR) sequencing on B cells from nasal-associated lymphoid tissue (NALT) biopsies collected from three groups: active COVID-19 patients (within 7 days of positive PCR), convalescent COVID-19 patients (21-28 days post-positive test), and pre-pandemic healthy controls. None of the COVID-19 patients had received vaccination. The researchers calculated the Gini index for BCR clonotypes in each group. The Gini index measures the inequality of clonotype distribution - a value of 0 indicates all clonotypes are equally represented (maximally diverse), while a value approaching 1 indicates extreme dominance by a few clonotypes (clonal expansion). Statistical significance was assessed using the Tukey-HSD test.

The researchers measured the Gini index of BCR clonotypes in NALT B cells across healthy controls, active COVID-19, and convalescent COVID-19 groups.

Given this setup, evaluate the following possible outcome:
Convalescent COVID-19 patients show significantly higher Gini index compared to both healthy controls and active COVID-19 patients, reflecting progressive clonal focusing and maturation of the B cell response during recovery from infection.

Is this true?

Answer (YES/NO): YES